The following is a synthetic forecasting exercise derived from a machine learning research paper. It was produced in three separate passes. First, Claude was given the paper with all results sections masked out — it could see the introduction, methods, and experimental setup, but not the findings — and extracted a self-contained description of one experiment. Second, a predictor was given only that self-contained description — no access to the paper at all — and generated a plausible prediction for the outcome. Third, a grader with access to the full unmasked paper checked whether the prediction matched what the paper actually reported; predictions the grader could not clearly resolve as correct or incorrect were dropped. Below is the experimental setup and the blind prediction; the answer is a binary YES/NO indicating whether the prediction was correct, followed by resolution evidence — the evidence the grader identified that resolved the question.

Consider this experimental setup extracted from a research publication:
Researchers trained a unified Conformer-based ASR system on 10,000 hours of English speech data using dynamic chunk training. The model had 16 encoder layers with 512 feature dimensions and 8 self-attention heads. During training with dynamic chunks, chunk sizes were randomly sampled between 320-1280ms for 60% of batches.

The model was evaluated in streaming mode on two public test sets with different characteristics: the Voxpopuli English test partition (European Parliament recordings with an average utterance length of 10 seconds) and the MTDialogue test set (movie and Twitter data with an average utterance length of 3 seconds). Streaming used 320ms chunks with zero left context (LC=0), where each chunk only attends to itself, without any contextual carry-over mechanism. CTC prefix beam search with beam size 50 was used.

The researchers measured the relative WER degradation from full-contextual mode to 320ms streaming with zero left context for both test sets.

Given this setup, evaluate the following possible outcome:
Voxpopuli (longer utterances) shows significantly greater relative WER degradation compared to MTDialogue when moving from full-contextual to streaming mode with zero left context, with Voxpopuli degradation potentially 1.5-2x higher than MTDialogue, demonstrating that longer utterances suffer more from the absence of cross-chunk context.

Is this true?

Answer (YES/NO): YES